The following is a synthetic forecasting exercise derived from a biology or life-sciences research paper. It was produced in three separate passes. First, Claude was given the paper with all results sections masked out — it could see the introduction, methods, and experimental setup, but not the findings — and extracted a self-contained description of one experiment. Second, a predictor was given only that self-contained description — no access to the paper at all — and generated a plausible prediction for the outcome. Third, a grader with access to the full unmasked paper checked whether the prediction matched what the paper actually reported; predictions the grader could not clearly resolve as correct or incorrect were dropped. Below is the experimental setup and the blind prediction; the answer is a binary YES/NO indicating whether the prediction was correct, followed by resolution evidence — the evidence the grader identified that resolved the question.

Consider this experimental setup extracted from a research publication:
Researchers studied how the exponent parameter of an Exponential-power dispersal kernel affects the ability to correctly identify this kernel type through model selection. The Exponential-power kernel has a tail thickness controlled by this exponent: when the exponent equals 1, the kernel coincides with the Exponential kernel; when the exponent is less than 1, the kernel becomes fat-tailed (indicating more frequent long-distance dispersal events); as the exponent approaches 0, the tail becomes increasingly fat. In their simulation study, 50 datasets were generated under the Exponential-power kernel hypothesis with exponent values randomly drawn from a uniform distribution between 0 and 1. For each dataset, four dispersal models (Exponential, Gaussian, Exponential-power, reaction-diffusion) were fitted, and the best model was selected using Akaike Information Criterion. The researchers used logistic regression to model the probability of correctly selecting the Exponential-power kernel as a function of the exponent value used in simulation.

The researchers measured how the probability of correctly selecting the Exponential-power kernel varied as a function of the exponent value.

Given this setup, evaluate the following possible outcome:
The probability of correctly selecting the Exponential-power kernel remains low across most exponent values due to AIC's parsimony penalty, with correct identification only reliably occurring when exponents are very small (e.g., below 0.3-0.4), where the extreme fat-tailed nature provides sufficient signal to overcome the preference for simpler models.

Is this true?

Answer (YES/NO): NO